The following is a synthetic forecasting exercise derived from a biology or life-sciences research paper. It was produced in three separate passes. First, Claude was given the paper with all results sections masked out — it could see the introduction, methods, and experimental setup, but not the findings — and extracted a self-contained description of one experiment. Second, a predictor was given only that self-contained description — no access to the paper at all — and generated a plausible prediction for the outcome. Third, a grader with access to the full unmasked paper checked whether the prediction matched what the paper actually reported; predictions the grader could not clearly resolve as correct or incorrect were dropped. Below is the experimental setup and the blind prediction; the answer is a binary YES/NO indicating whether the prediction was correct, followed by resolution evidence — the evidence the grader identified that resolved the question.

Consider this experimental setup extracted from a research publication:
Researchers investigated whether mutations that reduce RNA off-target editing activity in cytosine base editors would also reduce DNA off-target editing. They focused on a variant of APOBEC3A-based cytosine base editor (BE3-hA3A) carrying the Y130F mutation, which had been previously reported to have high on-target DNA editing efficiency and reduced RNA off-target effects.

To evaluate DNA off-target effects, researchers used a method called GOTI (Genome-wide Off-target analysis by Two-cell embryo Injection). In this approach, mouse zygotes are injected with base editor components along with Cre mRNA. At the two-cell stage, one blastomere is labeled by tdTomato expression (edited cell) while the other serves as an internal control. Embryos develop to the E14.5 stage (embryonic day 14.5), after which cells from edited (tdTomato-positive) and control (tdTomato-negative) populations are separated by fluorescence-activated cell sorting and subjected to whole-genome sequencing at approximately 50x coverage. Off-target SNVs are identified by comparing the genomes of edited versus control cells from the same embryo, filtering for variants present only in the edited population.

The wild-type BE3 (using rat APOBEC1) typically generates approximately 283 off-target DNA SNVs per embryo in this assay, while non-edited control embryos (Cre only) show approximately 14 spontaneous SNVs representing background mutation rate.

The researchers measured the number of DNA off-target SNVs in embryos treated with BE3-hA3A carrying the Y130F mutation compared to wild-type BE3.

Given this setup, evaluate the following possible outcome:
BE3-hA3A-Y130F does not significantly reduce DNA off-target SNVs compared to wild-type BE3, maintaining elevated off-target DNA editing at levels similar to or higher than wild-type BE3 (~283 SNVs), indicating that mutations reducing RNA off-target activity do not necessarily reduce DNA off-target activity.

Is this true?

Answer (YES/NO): YES